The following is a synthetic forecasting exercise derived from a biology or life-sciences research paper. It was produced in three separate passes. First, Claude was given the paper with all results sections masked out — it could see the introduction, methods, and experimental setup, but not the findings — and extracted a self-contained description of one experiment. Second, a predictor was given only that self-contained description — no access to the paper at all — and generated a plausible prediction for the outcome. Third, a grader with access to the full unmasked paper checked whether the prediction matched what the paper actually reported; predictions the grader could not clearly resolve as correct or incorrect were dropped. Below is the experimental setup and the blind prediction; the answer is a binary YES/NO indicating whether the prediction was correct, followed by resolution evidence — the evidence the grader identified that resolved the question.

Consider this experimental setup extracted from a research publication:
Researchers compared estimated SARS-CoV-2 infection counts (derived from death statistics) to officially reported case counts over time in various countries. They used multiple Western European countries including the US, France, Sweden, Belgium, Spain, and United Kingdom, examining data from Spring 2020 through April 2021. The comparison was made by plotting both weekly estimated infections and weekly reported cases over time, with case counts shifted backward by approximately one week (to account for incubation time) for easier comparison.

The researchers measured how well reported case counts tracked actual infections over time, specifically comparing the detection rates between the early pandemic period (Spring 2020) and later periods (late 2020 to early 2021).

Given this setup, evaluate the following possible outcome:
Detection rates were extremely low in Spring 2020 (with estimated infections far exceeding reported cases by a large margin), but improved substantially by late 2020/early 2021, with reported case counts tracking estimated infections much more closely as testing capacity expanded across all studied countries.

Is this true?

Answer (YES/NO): YES